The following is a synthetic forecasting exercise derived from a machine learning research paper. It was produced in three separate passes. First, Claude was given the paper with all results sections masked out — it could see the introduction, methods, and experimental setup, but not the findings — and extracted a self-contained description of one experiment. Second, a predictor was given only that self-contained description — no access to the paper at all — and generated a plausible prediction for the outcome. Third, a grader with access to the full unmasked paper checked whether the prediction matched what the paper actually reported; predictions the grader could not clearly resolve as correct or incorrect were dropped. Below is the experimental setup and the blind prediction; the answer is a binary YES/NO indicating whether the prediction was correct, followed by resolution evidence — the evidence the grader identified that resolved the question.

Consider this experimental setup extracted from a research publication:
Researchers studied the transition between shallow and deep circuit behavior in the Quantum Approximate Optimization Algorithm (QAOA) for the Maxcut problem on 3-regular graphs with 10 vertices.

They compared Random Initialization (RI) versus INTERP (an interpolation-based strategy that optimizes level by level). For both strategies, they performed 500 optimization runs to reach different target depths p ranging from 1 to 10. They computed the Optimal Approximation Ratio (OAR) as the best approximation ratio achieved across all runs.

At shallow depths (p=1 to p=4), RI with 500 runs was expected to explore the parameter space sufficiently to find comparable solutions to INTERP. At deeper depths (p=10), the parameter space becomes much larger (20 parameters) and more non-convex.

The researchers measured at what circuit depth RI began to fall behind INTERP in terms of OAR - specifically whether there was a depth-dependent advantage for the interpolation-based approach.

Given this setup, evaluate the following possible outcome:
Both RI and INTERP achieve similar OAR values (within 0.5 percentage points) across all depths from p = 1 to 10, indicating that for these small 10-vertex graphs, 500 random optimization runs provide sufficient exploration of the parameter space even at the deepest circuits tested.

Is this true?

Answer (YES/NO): NO